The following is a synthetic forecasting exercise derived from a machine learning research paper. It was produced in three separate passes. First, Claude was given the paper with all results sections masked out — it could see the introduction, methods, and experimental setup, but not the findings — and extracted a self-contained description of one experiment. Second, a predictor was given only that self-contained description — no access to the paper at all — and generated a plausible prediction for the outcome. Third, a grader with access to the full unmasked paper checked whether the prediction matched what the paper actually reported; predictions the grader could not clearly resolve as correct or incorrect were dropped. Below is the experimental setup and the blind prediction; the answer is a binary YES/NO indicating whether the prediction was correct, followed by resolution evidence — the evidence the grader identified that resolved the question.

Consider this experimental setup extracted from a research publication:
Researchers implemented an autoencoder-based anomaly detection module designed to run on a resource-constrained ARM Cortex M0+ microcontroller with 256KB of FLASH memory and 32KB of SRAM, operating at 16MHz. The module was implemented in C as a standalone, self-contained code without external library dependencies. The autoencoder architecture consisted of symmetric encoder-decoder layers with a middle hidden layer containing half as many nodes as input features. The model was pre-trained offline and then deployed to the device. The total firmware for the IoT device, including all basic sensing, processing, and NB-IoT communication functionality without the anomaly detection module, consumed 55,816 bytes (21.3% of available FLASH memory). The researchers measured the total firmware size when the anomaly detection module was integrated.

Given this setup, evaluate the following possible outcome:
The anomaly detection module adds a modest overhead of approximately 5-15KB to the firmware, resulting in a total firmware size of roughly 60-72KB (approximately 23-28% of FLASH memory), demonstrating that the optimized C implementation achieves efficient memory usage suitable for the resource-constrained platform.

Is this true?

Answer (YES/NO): YES